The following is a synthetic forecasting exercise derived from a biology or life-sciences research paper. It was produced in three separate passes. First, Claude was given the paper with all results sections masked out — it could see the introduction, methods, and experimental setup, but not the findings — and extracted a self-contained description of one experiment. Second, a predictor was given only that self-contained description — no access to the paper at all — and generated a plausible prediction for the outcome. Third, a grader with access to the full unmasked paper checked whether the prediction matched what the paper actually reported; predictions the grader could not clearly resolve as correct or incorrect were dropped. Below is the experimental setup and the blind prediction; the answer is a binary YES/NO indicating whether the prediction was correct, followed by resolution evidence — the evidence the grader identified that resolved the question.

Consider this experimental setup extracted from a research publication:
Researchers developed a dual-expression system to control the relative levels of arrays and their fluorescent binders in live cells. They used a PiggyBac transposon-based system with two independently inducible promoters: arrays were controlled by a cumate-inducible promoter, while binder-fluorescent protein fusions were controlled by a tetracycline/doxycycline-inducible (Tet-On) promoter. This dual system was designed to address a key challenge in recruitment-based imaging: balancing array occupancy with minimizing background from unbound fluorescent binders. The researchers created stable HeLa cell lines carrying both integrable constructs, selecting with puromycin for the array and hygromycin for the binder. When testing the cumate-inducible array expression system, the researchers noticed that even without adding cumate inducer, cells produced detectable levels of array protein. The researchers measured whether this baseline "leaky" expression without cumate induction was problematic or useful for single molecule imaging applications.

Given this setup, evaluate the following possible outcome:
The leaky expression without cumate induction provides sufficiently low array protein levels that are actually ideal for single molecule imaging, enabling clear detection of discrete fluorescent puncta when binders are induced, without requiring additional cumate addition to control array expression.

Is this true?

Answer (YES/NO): YES